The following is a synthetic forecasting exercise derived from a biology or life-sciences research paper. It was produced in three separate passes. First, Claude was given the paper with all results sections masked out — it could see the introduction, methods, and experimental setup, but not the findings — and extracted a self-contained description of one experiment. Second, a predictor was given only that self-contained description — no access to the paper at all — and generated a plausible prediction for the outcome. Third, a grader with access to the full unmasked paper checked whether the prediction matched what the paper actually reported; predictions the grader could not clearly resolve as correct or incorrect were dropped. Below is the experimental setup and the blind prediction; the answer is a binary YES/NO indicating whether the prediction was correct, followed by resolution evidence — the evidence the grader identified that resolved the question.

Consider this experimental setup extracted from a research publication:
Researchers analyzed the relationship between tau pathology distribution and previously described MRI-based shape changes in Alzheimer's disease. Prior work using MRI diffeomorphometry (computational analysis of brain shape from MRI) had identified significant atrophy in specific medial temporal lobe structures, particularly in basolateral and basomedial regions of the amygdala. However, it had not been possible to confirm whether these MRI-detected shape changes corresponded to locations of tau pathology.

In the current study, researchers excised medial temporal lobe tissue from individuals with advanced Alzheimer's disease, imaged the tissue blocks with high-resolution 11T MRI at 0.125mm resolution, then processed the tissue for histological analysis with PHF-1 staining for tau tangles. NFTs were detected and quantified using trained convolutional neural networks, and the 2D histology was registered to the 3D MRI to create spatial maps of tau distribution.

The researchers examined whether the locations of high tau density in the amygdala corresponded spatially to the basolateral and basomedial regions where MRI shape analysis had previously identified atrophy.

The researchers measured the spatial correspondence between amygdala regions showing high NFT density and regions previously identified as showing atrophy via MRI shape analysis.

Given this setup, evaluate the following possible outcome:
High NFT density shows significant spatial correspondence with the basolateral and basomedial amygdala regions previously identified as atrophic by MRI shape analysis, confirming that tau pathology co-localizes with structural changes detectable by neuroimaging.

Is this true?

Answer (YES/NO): YES